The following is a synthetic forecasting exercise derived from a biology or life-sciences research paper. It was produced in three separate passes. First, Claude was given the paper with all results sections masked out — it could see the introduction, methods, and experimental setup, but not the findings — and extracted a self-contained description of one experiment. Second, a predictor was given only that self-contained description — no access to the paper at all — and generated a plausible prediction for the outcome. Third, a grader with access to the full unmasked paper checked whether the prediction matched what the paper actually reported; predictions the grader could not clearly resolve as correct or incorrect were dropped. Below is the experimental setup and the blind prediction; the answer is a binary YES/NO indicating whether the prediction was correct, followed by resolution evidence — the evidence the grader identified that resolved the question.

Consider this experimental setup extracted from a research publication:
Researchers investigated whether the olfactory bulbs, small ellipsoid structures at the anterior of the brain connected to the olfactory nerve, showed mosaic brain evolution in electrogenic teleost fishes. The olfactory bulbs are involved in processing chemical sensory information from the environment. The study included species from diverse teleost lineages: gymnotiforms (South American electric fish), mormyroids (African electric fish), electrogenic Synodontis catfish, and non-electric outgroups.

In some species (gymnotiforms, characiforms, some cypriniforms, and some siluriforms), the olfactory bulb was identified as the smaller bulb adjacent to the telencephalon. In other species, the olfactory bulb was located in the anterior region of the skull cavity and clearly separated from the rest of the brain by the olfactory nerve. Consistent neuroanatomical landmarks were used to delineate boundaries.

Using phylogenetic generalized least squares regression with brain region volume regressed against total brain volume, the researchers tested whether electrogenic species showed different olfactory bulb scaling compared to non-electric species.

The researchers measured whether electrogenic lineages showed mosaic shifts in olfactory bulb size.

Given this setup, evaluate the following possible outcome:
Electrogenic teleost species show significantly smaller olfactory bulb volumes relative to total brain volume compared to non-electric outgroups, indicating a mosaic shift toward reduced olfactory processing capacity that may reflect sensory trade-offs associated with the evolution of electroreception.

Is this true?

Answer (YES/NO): NO